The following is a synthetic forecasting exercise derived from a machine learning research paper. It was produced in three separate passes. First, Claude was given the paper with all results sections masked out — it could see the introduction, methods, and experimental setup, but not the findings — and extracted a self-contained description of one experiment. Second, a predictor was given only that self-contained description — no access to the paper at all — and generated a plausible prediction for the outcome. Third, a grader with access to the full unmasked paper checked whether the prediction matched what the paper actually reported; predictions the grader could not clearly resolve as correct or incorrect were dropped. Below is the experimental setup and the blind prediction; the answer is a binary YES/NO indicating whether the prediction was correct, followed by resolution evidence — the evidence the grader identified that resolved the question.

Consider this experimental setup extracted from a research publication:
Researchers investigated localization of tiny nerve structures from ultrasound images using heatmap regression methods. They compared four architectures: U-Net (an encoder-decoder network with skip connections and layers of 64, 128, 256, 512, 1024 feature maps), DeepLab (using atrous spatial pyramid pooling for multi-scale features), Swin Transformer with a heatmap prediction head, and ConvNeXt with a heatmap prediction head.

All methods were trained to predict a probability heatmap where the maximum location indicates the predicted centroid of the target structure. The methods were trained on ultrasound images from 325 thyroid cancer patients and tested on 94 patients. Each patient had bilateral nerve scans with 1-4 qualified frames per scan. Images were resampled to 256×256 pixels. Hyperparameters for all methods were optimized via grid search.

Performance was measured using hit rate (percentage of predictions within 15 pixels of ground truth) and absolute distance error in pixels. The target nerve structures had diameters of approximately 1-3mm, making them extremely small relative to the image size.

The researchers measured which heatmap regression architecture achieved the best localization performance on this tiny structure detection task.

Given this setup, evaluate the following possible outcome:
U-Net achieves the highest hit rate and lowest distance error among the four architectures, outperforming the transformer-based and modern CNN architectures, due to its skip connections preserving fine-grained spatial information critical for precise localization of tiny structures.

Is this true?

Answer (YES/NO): NO